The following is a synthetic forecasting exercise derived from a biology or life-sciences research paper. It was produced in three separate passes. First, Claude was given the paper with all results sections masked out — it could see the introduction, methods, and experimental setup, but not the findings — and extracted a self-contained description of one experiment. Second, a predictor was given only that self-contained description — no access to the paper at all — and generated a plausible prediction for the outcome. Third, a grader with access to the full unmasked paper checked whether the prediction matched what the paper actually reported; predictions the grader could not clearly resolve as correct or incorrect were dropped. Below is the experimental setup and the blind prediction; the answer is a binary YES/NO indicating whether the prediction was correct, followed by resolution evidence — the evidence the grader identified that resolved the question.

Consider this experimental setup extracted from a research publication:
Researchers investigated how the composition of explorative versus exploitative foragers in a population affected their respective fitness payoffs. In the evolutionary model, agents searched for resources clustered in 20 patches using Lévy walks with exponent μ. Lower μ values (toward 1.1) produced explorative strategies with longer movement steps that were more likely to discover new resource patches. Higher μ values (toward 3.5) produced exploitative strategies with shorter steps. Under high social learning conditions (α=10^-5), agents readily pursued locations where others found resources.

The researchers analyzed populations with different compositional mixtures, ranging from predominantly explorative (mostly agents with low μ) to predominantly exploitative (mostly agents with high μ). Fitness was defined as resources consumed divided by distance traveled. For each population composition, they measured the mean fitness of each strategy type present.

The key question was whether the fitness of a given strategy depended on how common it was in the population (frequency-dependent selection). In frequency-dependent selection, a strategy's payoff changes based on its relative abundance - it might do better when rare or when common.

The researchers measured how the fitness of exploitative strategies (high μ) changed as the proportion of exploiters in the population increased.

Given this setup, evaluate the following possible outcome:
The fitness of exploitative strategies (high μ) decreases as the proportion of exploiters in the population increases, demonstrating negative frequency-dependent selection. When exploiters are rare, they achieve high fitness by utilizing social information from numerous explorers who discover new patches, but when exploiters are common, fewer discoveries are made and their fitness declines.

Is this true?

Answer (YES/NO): YES